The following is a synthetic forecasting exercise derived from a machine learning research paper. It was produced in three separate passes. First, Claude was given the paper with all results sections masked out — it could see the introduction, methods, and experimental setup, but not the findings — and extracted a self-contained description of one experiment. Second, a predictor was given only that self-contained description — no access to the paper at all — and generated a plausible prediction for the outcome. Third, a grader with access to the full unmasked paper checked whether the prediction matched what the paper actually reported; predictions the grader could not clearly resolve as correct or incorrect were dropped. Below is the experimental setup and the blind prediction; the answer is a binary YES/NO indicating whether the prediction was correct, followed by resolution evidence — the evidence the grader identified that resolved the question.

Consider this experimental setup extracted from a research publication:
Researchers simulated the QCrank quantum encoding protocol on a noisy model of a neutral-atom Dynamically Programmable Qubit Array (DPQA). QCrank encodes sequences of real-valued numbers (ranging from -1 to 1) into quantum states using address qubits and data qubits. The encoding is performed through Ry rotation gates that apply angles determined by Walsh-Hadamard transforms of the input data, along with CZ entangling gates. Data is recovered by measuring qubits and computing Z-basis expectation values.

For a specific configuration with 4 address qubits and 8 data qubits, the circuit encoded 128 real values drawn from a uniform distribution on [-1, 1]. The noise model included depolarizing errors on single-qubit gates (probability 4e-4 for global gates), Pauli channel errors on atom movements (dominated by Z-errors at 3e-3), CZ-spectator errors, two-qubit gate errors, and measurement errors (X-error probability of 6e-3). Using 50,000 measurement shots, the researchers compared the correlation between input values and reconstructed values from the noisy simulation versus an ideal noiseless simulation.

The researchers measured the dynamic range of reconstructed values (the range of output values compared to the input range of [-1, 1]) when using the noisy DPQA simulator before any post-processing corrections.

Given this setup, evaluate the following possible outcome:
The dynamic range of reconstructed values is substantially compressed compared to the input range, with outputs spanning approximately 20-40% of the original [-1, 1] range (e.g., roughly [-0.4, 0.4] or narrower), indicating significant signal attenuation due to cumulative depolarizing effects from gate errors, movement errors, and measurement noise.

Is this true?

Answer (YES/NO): NO